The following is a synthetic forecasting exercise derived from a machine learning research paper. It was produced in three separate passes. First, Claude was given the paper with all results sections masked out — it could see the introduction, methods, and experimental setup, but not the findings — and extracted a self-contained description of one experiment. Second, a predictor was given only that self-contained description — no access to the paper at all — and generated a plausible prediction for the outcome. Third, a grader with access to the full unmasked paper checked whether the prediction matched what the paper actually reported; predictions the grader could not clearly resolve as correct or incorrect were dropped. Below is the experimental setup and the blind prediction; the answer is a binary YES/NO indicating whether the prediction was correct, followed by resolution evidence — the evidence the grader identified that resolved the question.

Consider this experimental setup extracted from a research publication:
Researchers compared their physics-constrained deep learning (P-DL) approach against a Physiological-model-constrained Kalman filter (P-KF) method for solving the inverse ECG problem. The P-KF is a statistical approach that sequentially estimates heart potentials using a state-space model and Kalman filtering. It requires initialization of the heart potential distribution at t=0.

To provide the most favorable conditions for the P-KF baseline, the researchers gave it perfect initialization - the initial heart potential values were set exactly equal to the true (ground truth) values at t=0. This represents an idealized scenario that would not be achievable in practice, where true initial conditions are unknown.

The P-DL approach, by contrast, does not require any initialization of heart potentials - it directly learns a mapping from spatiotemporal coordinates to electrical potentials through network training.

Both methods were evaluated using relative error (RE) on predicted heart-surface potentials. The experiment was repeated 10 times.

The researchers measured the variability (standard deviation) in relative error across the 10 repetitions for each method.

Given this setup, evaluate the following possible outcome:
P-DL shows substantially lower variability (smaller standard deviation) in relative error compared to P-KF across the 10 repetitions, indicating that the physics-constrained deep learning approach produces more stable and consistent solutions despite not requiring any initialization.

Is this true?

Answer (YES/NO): NO